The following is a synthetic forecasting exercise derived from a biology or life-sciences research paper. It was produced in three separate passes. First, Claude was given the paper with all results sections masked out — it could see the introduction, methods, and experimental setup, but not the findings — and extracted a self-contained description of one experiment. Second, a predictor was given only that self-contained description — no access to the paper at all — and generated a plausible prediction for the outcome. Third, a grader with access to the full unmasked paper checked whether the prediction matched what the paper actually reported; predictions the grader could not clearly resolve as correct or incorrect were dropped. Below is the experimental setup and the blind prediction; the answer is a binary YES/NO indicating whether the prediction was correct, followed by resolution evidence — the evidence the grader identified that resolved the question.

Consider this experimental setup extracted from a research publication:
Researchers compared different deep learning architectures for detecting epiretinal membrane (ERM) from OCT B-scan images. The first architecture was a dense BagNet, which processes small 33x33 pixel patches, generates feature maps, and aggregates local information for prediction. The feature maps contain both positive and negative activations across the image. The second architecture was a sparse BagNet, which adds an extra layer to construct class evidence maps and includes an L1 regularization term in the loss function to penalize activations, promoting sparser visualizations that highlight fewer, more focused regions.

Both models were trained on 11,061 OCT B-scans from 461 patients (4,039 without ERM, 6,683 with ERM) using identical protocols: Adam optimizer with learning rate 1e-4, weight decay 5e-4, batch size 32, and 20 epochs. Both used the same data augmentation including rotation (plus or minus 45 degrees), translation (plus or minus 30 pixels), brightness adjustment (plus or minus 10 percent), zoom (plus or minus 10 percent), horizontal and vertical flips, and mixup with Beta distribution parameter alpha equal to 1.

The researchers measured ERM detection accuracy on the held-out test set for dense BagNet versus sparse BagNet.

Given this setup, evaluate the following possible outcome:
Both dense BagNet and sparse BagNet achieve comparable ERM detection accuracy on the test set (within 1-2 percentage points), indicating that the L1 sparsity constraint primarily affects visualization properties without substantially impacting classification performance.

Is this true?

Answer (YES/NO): YES